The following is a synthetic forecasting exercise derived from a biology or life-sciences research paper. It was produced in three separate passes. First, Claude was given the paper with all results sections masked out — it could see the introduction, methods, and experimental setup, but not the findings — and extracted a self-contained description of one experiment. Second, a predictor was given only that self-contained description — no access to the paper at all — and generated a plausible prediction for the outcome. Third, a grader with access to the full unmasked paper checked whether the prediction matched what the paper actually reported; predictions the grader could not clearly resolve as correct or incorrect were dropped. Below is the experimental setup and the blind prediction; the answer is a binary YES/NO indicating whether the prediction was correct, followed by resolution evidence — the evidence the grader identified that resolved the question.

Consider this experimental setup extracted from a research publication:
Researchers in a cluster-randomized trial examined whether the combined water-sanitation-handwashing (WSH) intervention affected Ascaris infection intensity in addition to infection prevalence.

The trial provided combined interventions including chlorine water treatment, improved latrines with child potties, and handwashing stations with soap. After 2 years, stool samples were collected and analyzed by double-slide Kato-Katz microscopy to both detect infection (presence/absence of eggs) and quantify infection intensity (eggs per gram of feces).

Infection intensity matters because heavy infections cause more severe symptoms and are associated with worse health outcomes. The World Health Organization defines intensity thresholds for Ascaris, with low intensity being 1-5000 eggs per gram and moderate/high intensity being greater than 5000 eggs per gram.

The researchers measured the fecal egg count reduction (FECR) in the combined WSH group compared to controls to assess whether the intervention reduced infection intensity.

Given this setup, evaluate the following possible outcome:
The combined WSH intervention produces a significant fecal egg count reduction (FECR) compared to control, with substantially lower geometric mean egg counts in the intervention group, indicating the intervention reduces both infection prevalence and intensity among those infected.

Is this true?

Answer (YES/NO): YES